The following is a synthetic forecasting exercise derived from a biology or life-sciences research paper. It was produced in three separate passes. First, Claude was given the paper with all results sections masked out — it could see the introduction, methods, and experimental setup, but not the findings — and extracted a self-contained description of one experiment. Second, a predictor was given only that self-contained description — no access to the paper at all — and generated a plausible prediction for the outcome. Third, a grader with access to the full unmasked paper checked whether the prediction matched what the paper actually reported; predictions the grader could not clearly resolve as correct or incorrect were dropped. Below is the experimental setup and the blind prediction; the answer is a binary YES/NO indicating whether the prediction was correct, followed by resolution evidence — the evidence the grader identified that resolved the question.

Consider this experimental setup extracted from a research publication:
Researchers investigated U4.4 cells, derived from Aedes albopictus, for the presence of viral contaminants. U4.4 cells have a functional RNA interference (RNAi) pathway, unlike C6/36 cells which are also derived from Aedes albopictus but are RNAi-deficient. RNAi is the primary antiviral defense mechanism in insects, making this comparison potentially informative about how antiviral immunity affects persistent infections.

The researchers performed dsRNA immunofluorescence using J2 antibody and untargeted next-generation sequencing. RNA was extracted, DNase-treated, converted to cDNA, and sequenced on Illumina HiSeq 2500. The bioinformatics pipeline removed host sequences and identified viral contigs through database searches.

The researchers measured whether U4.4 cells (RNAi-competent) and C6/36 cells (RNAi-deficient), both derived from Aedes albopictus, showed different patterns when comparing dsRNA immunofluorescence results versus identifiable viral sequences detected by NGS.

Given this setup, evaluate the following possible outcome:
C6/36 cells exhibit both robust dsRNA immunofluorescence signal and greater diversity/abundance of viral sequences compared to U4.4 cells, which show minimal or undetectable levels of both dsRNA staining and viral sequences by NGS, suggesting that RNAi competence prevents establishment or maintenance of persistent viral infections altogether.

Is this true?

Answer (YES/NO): NO